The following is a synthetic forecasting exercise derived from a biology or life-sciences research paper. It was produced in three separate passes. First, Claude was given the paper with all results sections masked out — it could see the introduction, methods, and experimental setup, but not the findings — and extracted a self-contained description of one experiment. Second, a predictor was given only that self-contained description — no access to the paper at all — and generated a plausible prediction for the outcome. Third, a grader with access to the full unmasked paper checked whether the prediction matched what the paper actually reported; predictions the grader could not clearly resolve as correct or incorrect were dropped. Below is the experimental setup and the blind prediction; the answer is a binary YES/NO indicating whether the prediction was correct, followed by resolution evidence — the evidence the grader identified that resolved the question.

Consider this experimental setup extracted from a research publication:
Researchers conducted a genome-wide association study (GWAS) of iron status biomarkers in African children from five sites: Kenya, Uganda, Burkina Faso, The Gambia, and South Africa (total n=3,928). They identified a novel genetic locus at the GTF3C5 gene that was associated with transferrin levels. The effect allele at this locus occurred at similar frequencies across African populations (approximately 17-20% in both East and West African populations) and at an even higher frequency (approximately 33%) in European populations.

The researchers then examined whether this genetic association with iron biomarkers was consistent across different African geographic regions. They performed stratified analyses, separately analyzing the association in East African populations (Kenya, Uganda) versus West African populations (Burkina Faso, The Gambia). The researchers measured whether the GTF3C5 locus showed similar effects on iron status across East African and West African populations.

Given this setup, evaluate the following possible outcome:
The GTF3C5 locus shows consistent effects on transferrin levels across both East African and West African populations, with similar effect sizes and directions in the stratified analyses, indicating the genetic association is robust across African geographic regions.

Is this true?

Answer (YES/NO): NO